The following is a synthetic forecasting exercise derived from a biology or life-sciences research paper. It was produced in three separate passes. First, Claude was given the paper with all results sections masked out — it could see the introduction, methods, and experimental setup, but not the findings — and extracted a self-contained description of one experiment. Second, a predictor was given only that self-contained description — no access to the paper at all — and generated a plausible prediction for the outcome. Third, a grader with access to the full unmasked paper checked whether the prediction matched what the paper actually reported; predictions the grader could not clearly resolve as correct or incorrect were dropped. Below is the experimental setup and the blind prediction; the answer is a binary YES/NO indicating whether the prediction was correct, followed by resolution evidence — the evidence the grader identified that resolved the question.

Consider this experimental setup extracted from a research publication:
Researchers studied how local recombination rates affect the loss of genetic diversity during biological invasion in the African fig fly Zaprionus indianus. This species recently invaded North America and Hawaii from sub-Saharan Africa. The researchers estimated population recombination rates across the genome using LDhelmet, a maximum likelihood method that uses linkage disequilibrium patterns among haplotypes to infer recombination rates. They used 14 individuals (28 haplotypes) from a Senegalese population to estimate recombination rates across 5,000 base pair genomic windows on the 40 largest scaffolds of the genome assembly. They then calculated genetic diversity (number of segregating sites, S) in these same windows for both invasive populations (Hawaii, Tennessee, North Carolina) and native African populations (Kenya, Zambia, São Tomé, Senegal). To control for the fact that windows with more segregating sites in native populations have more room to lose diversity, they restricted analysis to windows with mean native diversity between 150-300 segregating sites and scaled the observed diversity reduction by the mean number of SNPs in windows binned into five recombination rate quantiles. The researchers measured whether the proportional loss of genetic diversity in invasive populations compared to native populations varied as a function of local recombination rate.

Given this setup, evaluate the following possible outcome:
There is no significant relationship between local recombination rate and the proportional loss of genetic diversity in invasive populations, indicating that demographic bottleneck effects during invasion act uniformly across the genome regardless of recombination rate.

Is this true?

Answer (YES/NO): NO